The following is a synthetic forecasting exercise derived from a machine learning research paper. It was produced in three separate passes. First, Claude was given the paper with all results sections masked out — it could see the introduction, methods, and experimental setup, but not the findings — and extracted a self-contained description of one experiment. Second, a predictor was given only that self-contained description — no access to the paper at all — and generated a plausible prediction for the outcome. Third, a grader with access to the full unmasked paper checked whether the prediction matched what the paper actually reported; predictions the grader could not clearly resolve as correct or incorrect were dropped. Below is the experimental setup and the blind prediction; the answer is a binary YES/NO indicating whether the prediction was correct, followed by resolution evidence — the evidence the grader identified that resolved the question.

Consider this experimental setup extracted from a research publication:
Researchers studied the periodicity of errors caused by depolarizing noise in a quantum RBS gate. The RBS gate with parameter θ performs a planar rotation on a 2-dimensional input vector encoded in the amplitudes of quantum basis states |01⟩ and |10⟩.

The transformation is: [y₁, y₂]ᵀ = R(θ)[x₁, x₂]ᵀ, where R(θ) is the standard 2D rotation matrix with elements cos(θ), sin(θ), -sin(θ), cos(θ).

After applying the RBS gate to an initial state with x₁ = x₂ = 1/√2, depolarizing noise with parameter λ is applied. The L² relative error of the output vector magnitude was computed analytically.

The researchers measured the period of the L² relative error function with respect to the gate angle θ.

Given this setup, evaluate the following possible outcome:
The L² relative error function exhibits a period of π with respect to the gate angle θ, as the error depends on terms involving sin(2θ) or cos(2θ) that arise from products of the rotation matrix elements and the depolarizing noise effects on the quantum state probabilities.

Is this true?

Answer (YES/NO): NO